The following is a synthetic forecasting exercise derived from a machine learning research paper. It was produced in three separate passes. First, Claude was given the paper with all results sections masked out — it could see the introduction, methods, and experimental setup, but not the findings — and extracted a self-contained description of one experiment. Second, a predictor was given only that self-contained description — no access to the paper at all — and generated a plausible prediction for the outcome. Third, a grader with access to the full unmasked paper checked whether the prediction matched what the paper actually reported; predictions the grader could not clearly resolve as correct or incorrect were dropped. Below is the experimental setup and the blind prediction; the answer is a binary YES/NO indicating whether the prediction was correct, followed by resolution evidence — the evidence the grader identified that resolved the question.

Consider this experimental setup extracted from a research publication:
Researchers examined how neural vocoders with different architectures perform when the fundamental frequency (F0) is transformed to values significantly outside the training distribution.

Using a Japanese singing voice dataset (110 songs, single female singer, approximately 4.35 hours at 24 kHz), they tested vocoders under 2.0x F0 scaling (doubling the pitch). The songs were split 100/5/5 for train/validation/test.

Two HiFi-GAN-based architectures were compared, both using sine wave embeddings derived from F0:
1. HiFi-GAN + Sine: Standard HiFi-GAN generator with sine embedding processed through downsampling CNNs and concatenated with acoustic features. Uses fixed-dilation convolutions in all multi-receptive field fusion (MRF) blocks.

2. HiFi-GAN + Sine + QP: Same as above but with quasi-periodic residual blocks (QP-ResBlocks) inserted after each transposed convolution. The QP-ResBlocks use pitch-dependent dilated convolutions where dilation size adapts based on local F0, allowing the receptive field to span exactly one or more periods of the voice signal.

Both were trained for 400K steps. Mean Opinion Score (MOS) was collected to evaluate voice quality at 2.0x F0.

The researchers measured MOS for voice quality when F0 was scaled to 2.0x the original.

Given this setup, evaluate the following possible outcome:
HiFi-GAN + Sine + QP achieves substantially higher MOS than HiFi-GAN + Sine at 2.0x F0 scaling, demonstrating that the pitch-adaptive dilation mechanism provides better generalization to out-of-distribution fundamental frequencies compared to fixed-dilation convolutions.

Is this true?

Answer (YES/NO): NO